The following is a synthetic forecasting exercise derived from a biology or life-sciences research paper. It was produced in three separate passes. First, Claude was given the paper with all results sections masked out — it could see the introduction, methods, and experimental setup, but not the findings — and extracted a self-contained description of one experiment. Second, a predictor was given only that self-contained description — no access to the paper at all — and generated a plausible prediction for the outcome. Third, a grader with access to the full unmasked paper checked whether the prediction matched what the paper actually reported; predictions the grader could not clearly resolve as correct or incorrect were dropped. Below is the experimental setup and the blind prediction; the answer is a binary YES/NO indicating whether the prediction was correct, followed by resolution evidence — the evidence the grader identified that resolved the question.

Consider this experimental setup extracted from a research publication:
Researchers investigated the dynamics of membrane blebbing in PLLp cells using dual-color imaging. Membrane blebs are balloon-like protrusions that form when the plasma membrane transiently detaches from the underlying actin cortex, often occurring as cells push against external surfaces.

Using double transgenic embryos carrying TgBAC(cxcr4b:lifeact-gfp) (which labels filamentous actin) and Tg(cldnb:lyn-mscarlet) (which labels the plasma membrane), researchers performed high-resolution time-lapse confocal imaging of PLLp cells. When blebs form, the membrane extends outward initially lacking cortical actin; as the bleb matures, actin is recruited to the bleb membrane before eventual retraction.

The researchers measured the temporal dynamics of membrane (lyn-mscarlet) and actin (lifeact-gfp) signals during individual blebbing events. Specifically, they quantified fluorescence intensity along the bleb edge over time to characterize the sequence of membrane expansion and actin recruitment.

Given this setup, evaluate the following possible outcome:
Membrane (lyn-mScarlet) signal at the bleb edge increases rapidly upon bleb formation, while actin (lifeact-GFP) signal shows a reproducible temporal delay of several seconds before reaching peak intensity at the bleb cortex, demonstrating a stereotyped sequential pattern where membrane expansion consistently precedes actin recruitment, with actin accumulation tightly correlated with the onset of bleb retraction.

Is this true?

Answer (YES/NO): NO